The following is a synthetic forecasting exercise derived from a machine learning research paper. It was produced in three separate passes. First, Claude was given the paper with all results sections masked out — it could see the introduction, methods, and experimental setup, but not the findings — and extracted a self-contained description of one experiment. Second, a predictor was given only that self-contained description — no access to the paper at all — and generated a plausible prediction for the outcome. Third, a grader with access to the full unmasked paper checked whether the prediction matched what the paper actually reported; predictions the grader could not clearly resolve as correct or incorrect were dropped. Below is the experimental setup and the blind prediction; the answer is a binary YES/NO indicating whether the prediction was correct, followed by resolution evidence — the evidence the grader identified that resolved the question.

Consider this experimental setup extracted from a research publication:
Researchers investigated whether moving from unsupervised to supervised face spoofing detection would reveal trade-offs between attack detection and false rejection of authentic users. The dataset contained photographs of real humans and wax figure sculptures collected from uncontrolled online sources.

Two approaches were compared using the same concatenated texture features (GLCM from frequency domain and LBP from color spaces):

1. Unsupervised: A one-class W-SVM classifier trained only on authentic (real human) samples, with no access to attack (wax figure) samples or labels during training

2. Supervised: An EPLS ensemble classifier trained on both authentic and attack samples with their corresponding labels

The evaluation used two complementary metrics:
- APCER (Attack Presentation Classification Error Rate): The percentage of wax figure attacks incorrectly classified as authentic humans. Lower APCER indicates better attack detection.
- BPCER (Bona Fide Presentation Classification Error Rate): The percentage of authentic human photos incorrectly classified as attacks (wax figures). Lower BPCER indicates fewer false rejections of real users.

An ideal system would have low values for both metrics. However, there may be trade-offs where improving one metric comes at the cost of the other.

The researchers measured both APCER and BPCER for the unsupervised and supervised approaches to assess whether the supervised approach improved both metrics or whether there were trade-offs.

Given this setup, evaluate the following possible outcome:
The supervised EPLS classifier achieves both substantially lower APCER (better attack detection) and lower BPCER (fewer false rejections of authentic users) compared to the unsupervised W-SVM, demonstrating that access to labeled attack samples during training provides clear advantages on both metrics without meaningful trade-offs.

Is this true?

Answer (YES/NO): NO